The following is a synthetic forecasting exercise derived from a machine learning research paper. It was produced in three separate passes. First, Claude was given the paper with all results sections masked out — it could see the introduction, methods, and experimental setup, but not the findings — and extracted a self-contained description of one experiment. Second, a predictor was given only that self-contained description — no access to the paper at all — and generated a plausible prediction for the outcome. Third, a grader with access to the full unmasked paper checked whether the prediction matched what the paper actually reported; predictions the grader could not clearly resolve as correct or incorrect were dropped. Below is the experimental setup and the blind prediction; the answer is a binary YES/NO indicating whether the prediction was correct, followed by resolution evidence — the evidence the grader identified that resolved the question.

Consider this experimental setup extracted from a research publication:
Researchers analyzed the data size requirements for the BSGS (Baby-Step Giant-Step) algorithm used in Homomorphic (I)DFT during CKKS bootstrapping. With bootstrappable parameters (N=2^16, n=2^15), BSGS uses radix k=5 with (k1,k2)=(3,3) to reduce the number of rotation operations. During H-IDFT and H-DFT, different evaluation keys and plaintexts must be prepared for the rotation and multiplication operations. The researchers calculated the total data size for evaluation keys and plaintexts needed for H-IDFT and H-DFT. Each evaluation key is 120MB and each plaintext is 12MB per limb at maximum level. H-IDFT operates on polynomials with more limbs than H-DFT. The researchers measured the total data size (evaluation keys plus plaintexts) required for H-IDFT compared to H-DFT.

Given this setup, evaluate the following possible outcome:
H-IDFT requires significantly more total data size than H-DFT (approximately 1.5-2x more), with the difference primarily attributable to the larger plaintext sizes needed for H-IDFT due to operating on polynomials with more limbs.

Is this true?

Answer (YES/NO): NO